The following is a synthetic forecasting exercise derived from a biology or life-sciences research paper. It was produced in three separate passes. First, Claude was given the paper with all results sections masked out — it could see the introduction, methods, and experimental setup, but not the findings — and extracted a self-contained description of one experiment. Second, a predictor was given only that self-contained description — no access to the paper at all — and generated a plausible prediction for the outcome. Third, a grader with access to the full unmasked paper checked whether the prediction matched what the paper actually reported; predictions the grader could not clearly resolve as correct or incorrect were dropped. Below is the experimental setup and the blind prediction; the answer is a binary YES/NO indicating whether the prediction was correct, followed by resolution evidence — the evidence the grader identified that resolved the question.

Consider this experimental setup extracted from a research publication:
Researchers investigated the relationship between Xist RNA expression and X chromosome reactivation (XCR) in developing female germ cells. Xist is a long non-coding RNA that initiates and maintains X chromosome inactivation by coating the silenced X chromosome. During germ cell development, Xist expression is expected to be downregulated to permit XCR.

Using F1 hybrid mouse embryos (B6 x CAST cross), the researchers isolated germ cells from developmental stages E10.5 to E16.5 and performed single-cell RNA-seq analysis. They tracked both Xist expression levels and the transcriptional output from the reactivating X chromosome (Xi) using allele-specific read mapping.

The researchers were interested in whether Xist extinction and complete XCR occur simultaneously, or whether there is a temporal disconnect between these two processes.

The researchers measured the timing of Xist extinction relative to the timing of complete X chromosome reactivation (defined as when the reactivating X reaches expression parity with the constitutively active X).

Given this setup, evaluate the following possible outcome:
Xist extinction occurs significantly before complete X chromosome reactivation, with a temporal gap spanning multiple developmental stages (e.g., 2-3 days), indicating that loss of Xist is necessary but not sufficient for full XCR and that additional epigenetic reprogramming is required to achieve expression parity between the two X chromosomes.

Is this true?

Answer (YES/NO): YES